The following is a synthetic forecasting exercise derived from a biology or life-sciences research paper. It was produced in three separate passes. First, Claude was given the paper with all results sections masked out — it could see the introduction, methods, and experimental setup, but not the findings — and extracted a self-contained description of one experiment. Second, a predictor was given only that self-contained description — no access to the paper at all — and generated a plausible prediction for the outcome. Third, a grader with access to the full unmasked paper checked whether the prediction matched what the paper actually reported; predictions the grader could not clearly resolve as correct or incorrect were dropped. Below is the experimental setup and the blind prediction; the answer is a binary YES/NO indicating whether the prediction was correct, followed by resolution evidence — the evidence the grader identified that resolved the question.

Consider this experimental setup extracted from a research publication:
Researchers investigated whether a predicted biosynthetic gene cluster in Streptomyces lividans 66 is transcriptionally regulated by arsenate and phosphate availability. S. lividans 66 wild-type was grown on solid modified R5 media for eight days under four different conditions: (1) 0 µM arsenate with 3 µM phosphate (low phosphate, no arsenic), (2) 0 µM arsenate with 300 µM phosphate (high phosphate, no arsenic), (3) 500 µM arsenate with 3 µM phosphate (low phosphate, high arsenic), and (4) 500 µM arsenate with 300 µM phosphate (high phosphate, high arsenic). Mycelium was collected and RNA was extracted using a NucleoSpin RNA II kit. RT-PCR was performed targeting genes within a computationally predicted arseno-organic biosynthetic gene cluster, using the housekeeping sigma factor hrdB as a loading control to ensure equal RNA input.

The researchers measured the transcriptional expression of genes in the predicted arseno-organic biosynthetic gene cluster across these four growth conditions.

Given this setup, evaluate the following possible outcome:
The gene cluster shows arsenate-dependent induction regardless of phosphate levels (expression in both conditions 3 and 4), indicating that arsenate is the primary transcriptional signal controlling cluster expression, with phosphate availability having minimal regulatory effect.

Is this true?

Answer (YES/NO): NO